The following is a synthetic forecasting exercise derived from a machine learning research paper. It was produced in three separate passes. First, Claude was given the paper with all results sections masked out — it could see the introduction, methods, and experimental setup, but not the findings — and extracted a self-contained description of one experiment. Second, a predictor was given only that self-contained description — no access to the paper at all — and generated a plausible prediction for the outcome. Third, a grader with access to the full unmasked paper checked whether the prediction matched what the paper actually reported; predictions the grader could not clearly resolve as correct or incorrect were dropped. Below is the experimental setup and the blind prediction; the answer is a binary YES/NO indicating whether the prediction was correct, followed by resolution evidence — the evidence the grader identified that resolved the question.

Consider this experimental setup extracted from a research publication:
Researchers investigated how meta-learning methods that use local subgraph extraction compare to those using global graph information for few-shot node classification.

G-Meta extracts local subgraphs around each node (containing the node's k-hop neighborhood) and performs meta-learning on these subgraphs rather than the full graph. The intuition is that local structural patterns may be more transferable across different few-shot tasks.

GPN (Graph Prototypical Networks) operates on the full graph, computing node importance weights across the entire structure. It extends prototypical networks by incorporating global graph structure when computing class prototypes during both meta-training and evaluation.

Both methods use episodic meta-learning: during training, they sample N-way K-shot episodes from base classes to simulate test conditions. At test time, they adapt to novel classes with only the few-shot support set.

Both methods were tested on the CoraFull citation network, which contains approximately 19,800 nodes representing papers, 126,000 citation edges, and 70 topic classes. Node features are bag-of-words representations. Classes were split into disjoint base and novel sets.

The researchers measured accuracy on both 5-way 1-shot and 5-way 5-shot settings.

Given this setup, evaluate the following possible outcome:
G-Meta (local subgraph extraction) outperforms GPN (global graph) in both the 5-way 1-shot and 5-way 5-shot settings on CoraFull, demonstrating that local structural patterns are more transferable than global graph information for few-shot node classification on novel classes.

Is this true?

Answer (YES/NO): YES